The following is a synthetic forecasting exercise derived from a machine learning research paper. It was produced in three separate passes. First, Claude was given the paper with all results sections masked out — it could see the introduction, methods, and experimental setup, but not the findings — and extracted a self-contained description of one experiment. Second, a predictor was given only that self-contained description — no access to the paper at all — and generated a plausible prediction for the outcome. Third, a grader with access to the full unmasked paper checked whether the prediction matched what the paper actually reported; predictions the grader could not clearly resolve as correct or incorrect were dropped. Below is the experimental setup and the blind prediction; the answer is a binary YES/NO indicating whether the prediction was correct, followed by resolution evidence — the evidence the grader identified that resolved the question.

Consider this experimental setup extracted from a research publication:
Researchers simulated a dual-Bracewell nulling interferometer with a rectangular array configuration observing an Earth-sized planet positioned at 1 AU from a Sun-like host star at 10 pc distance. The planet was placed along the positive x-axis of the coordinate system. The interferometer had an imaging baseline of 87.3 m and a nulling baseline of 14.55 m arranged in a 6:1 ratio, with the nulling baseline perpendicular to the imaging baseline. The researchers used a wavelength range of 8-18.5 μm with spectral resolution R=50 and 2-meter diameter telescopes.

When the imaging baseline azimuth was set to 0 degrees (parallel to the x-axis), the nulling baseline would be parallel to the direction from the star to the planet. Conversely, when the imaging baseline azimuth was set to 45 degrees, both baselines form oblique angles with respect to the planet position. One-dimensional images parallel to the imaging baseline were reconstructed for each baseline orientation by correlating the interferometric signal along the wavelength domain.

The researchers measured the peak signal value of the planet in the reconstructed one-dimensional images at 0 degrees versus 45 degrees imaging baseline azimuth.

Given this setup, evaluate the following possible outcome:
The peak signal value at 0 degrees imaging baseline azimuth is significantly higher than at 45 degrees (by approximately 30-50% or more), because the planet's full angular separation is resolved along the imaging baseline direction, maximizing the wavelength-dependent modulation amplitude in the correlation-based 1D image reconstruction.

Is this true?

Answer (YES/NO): NO